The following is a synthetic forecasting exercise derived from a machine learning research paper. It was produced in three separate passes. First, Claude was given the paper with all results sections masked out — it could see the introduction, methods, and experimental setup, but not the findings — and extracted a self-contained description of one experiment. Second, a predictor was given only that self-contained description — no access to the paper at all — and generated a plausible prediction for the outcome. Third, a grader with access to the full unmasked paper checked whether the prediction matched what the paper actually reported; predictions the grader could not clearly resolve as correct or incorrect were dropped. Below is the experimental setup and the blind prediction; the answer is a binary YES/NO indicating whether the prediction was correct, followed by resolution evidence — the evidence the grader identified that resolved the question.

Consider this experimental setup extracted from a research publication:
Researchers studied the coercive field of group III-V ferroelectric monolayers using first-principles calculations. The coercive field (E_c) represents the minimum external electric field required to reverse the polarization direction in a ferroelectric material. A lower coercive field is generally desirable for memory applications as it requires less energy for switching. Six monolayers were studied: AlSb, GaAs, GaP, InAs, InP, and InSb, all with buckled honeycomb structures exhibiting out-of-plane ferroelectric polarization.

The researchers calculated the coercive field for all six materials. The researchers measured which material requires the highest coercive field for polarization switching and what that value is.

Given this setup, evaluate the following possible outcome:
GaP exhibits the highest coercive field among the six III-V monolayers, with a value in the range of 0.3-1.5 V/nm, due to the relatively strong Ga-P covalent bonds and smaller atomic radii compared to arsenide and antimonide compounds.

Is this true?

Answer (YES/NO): NO